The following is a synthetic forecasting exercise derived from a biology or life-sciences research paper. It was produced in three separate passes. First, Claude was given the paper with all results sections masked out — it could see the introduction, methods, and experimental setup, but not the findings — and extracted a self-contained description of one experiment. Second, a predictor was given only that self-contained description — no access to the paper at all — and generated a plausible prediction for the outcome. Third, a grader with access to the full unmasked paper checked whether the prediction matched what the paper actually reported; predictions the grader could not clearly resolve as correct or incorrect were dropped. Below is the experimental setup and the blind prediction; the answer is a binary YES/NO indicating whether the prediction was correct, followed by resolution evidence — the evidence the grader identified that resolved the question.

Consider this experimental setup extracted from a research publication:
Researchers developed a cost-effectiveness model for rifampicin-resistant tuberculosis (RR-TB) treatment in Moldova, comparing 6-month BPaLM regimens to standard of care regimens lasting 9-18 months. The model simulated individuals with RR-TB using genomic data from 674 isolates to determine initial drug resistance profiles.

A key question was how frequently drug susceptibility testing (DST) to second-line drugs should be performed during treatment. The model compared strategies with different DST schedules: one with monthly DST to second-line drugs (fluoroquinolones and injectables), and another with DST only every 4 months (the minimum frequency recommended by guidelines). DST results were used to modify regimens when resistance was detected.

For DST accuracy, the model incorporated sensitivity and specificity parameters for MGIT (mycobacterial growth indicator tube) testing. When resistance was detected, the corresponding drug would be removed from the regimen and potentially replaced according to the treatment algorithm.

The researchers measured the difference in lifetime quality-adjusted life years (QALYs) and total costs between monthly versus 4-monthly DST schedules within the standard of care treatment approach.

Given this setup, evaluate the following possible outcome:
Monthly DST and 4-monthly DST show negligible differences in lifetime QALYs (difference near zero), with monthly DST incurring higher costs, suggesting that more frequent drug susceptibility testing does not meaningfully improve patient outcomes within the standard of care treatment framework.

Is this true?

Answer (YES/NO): YES